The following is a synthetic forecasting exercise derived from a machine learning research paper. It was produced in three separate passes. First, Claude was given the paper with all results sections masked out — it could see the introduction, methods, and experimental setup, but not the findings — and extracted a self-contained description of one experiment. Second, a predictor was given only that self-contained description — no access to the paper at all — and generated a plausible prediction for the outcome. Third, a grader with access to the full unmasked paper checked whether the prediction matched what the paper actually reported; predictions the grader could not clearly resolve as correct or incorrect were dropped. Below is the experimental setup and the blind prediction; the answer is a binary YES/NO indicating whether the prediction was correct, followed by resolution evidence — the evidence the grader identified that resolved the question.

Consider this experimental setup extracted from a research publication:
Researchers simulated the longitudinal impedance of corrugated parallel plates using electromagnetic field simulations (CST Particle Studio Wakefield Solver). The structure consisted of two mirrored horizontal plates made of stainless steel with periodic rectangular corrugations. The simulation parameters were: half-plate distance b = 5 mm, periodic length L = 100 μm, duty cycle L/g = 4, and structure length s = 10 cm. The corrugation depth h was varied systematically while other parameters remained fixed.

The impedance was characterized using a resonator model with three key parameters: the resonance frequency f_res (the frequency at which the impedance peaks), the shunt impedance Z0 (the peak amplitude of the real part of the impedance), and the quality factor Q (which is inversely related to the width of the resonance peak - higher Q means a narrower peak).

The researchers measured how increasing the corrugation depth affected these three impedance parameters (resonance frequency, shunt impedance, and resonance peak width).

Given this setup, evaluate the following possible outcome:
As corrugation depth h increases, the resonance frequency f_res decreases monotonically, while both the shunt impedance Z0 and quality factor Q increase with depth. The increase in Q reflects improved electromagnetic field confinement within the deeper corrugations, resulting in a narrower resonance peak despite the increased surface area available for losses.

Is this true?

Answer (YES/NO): YES